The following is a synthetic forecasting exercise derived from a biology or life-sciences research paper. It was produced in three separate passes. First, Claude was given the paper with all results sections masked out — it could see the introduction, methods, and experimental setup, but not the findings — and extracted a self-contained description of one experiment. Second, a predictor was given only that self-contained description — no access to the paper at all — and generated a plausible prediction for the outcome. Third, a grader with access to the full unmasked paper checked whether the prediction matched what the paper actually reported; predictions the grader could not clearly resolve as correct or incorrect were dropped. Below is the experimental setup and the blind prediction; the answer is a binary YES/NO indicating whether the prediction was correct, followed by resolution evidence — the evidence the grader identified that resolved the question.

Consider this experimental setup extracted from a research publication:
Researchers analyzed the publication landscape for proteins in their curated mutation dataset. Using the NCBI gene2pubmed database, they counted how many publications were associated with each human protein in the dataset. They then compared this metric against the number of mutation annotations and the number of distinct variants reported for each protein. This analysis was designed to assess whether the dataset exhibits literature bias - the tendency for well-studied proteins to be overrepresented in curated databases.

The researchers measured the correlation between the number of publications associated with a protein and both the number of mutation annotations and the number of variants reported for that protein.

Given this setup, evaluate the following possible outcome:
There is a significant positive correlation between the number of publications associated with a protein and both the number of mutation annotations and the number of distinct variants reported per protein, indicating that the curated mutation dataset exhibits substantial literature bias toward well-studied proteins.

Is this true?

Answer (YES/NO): NO